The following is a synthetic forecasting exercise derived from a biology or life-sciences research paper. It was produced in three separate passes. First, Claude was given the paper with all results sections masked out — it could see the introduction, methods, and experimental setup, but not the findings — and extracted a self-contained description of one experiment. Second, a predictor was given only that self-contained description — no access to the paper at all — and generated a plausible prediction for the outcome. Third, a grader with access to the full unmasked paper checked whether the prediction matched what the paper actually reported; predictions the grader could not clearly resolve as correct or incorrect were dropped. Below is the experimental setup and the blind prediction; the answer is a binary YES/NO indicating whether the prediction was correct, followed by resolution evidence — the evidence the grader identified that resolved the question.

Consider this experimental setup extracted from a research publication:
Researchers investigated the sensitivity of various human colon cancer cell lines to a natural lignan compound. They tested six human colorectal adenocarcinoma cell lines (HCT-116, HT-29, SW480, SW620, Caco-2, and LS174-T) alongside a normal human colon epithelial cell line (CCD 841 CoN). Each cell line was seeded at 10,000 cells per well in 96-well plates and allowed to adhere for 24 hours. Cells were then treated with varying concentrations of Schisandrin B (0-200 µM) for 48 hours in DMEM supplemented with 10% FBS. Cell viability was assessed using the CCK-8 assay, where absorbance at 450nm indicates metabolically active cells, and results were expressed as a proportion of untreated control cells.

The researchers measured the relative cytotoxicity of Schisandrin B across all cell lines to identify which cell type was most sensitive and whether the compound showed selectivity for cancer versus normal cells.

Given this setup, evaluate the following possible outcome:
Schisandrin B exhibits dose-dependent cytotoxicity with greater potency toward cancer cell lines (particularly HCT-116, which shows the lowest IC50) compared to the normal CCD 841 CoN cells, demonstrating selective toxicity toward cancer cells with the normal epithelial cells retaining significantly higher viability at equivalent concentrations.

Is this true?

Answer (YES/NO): YES